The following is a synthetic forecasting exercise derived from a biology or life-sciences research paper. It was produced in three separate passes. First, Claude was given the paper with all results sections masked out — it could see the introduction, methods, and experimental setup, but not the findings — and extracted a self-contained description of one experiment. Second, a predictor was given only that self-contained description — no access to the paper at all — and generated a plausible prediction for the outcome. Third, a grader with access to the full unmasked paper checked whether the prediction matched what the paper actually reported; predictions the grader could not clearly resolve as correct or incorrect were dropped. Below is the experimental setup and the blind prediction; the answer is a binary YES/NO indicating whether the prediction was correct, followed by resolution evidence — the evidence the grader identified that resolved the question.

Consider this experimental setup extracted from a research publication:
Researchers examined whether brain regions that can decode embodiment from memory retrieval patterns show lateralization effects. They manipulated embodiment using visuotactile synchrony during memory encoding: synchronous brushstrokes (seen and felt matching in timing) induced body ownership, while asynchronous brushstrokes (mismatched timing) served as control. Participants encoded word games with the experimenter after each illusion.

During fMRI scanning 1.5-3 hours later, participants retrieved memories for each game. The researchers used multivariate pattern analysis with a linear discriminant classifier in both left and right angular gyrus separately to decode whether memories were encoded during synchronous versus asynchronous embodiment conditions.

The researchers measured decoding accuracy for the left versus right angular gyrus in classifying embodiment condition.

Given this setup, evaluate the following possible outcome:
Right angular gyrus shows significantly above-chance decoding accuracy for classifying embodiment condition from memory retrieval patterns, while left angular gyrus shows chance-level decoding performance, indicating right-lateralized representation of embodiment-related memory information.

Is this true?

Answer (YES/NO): NO